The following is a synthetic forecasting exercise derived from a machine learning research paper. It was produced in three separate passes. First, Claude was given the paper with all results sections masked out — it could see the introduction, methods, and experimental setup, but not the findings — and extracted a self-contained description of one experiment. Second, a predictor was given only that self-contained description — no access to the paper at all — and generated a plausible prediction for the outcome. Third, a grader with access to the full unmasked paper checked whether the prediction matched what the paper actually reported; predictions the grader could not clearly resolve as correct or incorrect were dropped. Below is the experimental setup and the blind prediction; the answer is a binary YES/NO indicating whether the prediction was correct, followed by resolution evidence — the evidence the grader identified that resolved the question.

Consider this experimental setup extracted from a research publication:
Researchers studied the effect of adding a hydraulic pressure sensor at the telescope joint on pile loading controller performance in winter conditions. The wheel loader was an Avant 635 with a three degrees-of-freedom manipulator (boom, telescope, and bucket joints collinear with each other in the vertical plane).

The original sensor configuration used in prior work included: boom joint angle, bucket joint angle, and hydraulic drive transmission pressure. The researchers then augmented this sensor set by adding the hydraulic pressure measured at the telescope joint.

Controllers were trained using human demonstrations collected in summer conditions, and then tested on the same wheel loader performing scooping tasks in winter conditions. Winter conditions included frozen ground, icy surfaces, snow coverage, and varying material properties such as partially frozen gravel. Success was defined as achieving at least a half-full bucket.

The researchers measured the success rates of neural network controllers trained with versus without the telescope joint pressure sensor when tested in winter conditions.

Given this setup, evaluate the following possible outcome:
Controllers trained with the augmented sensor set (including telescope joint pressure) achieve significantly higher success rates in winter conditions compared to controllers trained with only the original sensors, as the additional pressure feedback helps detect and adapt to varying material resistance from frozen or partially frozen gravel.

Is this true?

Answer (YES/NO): YES